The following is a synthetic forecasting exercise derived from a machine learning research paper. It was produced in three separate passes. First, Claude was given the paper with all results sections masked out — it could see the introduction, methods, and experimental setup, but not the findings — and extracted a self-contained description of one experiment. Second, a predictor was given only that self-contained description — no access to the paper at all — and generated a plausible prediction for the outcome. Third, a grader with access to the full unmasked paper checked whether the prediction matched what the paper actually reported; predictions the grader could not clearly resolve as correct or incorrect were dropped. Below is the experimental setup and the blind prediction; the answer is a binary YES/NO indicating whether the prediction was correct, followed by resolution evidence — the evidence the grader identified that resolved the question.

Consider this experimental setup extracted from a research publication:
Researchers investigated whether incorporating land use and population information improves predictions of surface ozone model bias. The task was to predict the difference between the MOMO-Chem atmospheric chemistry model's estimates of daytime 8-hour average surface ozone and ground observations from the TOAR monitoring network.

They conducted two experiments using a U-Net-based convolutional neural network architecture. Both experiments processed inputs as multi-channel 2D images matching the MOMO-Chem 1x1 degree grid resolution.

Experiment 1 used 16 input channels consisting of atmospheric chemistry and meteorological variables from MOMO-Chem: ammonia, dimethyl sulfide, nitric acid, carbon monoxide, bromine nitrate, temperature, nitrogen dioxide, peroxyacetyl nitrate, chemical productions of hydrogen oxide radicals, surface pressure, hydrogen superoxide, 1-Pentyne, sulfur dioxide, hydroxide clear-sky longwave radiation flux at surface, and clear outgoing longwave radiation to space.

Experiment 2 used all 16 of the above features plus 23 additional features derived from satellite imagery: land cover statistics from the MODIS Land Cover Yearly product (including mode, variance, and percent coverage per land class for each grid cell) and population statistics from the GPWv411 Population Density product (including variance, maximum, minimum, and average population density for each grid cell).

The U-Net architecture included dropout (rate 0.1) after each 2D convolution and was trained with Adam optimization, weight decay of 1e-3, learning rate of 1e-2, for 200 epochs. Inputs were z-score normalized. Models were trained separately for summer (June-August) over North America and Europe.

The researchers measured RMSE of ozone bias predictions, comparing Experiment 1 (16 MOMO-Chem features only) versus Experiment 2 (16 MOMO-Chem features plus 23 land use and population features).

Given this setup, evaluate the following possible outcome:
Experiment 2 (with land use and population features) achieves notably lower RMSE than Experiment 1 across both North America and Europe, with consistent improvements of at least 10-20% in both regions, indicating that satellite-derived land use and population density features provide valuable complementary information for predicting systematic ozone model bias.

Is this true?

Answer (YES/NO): NO